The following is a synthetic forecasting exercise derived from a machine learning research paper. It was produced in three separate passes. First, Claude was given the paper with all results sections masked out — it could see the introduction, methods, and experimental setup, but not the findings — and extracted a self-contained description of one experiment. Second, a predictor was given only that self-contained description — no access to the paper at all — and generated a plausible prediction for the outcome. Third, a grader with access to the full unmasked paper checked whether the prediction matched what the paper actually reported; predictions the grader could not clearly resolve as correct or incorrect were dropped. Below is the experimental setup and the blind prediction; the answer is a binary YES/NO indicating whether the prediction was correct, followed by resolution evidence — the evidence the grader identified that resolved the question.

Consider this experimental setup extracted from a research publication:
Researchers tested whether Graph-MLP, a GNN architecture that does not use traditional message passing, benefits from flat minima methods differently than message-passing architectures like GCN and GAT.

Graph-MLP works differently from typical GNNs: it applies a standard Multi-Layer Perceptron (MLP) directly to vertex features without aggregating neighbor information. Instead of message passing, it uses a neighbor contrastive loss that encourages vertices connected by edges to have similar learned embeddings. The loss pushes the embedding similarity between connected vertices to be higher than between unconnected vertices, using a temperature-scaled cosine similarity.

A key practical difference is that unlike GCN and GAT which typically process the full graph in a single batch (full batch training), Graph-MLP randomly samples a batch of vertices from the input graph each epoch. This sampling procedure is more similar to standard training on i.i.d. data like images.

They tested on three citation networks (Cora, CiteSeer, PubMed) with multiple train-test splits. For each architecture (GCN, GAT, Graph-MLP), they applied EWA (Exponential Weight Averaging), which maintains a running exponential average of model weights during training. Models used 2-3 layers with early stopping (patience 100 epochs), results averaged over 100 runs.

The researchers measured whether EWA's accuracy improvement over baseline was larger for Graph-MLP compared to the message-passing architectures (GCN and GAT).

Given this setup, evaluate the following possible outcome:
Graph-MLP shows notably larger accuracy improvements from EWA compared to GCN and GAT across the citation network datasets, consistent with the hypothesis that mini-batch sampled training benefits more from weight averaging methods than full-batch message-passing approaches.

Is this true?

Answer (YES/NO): NO